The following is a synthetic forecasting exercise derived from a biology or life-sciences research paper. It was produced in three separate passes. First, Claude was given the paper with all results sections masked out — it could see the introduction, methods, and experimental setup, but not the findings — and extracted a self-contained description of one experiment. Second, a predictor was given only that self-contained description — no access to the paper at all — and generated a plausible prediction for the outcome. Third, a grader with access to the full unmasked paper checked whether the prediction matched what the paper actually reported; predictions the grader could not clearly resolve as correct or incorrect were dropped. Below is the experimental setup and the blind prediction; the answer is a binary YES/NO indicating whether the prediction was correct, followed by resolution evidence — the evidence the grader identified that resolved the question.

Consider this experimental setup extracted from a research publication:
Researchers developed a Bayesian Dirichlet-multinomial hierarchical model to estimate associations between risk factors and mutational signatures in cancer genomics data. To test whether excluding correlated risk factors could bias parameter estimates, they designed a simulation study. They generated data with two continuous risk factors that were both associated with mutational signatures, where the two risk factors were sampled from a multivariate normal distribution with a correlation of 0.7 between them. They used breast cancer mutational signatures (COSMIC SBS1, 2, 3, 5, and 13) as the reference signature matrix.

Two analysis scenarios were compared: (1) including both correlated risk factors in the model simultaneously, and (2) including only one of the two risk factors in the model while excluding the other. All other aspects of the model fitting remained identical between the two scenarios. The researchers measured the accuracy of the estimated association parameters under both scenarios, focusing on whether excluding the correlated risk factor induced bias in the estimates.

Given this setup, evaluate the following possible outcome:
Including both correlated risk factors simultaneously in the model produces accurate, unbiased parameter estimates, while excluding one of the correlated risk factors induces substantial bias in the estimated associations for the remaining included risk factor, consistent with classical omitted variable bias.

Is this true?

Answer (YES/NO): YES